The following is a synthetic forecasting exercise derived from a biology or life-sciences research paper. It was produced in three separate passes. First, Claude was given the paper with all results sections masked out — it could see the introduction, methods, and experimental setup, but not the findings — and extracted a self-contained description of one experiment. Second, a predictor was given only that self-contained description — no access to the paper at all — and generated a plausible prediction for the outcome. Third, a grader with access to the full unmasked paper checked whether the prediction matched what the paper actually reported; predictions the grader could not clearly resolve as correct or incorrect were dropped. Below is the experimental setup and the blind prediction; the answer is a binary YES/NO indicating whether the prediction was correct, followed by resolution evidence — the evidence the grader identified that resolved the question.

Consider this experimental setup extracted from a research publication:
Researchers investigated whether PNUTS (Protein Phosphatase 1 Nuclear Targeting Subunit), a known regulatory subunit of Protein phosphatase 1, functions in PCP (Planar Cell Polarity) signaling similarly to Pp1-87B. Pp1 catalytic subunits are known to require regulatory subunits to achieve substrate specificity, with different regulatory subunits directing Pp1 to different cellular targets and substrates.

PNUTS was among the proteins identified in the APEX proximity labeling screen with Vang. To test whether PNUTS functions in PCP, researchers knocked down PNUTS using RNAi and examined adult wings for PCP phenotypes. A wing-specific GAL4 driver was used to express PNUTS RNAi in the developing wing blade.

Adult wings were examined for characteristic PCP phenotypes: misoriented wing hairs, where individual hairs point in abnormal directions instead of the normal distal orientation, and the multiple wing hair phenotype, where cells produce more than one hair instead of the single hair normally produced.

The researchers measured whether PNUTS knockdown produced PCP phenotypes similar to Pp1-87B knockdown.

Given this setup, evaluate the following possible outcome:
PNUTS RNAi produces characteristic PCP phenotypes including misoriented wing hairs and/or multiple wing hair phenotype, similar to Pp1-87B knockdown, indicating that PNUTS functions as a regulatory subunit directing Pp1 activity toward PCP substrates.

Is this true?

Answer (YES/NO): NO